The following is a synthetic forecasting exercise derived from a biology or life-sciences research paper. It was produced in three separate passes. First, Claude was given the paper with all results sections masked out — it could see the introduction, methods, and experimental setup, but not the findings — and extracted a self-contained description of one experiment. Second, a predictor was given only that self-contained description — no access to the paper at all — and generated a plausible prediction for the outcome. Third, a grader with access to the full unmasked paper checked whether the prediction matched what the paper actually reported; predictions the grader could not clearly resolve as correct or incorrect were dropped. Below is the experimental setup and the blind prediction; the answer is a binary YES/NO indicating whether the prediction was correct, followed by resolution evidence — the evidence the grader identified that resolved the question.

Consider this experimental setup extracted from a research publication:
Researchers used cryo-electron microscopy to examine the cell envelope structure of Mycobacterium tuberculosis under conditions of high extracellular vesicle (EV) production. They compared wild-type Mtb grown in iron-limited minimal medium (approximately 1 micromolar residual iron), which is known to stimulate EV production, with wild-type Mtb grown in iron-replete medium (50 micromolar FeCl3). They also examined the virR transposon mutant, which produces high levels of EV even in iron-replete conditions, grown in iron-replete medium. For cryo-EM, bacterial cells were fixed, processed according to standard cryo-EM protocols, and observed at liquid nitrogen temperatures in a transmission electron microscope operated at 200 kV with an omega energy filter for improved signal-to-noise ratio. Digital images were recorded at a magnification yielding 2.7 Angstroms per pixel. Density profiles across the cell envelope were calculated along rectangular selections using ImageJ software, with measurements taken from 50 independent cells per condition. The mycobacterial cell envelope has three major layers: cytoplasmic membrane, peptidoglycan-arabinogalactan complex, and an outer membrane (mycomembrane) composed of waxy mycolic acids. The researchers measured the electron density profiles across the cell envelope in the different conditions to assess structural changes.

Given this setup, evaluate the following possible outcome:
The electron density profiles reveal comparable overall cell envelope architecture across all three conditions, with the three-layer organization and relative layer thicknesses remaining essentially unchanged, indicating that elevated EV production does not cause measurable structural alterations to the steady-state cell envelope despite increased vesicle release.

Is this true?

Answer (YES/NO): NO